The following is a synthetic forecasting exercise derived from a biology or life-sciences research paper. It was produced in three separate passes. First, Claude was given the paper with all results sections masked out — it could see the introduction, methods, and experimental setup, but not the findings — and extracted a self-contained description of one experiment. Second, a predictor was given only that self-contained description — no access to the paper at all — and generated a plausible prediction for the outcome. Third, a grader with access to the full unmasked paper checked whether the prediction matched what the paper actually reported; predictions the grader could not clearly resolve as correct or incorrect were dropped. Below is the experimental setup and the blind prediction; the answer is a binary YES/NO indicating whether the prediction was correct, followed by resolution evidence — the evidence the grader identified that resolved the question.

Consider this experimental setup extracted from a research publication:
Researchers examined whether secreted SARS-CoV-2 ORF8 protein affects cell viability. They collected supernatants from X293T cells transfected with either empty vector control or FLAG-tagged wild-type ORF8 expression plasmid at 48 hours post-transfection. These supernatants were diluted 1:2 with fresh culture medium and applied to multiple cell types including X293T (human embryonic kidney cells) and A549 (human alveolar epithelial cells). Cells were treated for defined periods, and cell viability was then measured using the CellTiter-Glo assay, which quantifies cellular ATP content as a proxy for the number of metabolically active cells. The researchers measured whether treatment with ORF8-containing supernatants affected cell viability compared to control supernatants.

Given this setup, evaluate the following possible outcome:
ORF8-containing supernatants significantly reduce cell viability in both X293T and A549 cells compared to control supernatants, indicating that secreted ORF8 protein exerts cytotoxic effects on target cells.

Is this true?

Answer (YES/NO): NO